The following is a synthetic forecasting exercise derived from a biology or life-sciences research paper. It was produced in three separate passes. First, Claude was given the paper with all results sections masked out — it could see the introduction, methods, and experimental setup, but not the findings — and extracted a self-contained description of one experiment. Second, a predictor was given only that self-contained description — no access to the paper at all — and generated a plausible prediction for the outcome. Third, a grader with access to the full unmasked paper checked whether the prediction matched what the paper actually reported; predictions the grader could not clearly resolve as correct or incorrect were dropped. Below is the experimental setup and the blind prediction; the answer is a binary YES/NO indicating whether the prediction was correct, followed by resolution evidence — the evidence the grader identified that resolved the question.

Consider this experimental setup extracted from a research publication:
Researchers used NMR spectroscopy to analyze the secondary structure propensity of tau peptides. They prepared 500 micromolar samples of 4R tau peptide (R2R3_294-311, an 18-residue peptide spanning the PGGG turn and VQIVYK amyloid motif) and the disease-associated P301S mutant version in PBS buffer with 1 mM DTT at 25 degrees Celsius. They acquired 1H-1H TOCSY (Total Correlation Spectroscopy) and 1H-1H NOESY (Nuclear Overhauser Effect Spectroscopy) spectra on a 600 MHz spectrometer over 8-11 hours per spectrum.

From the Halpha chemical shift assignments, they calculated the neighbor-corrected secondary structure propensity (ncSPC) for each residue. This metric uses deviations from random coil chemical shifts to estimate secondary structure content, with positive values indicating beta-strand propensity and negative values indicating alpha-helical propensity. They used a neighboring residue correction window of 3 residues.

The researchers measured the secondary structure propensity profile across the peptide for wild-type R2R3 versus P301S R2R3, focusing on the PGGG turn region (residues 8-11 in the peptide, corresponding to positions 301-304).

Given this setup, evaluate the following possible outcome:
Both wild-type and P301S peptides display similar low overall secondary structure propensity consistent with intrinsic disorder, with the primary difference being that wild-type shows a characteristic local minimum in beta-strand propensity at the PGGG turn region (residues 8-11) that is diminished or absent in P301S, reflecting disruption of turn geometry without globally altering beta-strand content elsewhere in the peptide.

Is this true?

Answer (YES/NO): YES